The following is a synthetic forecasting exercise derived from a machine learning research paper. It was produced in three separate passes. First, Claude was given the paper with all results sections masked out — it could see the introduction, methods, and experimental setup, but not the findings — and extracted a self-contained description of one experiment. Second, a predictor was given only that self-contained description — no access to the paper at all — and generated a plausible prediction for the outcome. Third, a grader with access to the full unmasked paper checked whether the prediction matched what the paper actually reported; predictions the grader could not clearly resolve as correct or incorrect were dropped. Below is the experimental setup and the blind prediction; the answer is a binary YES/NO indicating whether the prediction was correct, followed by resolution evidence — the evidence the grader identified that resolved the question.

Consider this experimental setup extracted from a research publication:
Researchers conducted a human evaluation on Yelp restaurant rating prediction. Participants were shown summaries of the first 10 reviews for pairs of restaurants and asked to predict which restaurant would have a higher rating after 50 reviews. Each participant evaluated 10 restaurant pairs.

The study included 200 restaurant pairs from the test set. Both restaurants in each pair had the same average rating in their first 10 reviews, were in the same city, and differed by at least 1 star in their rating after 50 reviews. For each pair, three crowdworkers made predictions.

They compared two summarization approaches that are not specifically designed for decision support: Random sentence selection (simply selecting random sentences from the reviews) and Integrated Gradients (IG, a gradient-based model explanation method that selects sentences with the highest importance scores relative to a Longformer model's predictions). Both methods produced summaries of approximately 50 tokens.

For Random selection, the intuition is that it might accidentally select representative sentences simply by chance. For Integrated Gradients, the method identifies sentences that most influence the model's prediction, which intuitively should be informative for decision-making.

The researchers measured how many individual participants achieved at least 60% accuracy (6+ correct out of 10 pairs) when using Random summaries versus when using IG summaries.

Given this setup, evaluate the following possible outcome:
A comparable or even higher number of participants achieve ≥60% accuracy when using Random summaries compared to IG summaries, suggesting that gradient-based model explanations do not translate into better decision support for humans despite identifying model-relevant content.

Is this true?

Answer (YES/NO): YES